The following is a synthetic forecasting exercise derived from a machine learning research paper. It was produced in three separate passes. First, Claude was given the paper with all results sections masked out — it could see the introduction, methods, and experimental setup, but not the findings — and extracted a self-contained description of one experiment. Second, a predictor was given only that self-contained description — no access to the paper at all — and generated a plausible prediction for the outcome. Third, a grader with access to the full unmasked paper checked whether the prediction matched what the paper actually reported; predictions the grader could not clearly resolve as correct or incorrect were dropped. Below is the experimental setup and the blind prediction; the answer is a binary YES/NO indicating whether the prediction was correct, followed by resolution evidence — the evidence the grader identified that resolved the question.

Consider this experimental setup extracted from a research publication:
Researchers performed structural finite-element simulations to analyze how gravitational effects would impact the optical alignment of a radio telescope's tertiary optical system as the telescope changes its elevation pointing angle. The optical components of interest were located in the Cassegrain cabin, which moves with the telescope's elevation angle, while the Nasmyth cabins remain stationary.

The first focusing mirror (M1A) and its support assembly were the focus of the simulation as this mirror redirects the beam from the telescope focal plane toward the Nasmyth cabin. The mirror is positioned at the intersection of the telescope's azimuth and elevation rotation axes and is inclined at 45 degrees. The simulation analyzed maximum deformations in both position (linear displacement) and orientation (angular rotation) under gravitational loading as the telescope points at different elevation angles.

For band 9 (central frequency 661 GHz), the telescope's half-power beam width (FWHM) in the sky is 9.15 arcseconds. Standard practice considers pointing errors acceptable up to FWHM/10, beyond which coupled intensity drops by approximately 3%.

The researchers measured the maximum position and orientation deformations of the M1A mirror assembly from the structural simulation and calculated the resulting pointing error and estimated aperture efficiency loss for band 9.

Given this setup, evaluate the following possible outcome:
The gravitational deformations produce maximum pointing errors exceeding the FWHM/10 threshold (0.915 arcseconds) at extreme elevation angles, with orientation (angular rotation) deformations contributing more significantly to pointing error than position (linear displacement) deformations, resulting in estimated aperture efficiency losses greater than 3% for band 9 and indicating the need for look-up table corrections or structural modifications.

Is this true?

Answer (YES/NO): NO